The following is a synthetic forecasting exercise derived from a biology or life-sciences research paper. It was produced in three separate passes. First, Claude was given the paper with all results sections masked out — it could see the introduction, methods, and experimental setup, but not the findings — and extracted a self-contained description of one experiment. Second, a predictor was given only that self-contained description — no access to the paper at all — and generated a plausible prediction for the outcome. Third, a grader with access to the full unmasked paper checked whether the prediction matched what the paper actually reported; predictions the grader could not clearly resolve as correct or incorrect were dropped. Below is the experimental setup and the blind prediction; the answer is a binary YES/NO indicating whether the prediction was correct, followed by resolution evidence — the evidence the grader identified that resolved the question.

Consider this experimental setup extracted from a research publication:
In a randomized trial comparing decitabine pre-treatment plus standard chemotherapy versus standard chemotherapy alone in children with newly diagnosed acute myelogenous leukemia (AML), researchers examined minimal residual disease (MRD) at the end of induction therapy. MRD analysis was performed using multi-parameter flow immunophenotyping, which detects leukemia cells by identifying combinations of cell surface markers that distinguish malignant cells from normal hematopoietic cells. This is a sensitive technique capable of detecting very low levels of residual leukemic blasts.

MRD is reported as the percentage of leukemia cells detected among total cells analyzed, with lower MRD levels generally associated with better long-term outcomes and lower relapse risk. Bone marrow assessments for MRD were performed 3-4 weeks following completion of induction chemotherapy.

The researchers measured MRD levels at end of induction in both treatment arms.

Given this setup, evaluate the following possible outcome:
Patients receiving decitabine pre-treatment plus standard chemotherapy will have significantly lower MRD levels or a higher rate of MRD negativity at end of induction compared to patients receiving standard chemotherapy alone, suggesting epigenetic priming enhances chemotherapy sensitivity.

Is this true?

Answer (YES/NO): NO